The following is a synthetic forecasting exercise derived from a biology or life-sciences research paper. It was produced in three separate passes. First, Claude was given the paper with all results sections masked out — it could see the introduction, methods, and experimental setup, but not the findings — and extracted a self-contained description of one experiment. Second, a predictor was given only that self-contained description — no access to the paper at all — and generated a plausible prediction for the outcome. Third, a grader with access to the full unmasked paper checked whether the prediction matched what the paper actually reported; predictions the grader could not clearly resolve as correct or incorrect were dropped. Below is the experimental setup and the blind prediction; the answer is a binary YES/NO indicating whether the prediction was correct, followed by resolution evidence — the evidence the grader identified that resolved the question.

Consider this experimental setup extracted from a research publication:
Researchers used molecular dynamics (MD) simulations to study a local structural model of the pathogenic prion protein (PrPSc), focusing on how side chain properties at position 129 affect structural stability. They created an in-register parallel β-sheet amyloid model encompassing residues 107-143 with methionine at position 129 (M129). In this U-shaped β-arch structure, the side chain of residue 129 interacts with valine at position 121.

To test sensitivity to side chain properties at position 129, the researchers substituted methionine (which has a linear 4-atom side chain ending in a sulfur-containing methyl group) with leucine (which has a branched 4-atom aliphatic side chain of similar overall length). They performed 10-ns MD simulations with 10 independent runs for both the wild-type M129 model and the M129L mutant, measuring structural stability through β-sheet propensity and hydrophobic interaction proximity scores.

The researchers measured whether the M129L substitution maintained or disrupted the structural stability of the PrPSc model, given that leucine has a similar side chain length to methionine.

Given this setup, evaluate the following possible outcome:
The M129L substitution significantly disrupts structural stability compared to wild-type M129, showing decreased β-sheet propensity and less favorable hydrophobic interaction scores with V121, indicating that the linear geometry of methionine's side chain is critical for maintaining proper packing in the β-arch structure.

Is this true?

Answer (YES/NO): NO